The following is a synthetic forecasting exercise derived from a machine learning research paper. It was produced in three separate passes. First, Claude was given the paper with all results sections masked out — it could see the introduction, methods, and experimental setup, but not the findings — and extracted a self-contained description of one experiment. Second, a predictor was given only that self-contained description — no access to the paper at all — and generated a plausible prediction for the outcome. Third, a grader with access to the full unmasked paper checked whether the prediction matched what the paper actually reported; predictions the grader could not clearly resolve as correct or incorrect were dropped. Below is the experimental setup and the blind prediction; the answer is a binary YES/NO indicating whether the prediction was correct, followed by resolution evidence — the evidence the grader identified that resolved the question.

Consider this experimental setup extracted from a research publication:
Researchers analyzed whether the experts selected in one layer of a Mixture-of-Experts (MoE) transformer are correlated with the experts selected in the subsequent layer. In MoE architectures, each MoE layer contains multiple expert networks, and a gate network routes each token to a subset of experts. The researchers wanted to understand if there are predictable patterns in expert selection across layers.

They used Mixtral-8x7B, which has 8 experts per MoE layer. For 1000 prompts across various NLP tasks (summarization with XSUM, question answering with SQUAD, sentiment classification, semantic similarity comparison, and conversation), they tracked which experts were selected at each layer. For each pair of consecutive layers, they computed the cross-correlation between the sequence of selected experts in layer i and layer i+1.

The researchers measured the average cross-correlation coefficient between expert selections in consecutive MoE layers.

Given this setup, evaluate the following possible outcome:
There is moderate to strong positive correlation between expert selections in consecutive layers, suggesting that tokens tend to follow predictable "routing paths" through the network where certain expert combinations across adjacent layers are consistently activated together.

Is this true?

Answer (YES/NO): YES